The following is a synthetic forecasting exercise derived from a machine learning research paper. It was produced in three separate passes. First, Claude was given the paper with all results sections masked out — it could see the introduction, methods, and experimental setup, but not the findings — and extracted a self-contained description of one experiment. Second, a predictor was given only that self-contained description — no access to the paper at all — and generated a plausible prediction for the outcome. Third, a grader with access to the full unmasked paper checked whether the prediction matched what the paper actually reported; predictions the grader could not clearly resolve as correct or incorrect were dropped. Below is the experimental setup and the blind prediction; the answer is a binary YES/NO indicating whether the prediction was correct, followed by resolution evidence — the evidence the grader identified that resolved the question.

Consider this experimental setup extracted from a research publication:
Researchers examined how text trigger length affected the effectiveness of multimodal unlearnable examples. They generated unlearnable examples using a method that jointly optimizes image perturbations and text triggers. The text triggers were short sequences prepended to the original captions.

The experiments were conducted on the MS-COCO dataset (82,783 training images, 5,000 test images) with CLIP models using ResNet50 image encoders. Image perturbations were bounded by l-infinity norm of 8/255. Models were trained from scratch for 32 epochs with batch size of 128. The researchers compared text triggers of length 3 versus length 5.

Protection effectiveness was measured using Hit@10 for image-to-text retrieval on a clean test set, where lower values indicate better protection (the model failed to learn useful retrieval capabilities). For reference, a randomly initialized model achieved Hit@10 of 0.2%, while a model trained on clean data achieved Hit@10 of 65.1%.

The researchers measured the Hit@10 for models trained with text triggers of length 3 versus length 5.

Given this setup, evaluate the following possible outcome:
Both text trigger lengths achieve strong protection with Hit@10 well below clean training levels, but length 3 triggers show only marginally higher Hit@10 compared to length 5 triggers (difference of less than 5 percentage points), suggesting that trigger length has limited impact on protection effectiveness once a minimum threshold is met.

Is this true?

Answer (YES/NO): YES